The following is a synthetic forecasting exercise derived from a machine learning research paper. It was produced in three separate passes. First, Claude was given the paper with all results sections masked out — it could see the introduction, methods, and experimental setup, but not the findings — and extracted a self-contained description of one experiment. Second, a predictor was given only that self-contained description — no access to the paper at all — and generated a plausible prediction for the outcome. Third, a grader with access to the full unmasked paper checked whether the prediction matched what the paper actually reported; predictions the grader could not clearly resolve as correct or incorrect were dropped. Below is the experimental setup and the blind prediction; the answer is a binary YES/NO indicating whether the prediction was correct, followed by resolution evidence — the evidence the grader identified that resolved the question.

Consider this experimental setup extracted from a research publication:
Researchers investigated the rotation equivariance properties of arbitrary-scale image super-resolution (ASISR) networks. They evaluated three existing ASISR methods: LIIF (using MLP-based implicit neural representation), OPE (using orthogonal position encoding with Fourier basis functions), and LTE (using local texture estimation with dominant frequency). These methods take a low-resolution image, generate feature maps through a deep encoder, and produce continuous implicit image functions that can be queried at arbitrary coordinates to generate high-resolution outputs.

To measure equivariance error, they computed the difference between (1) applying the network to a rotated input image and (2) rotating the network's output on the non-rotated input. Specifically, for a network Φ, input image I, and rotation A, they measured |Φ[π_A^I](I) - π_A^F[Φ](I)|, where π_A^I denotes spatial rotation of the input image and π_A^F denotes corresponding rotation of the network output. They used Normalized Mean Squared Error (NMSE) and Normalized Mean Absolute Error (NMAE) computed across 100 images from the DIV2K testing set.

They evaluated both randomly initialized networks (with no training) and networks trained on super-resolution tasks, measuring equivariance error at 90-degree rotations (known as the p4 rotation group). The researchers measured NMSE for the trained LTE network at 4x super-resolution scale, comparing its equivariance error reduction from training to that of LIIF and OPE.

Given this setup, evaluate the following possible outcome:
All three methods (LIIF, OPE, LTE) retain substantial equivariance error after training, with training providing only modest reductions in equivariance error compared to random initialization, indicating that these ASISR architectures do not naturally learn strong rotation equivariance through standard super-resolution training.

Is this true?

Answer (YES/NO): NO